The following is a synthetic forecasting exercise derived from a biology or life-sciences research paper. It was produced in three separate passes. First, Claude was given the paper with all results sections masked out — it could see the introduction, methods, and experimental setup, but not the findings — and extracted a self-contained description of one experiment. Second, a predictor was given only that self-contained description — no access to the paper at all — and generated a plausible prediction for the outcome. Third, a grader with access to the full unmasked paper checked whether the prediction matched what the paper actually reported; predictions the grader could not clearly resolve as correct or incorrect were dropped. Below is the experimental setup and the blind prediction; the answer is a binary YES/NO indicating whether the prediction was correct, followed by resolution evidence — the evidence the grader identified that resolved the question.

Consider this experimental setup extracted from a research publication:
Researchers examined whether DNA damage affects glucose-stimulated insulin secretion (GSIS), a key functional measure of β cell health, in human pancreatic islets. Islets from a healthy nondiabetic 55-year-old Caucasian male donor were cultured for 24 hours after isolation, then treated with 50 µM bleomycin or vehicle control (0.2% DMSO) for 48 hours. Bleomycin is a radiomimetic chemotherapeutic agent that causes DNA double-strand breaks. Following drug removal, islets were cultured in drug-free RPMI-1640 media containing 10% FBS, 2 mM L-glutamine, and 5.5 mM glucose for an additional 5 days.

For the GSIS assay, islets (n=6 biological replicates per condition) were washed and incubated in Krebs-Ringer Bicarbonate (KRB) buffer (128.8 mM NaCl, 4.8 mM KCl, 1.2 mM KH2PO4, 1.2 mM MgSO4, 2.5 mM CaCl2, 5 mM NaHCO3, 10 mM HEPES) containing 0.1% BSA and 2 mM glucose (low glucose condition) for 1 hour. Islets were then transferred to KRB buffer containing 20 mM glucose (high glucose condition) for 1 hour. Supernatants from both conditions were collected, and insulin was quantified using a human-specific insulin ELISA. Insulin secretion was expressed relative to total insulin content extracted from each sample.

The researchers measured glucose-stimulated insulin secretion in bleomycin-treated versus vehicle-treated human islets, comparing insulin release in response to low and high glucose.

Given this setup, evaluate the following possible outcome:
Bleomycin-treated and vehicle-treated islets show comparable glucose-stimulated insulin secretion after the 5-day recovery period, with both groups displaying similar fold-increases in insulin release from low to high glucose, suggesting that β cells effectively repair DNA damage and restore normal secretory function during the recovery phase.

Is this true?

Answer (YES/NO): NO